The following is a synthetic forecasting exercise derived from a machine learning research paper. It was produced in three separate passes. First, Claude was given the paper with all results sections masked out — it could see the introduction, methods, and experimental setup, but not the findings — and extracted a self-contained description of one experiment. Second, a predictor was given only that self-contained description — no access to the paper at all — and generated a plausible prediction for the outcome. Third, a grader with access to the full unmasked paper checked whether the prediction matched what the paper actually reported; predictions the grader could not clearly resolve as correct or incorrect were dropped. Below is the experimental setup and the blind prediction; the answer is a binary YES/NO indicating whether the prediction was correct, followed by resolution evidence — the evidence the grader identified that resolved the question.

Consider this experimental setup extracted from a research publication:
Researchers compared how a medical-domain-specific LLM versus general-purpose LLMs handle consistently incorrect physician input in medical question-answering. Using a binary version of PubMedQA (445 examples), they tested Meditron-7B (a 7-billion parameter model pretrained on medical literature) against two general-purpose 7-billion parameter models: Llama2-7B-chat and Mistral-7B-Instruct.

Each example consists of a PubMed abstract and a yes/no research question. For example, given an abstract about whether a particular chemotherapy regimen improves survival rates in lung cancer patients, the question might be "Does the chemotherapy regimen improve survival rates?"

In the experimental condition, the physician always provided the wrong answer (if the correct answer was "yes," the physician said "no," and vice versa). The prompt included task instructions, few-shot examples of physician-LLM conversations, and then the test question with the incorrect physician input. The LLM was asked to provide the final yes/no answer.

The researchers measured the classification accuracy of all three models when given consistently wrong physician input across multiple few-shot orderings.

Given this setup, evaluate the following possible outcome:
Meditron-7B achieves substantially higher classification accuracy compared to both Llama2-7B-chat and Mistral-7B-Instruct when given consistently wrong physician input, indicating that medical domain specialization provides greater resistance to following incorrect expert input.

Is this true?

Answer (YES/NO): NO